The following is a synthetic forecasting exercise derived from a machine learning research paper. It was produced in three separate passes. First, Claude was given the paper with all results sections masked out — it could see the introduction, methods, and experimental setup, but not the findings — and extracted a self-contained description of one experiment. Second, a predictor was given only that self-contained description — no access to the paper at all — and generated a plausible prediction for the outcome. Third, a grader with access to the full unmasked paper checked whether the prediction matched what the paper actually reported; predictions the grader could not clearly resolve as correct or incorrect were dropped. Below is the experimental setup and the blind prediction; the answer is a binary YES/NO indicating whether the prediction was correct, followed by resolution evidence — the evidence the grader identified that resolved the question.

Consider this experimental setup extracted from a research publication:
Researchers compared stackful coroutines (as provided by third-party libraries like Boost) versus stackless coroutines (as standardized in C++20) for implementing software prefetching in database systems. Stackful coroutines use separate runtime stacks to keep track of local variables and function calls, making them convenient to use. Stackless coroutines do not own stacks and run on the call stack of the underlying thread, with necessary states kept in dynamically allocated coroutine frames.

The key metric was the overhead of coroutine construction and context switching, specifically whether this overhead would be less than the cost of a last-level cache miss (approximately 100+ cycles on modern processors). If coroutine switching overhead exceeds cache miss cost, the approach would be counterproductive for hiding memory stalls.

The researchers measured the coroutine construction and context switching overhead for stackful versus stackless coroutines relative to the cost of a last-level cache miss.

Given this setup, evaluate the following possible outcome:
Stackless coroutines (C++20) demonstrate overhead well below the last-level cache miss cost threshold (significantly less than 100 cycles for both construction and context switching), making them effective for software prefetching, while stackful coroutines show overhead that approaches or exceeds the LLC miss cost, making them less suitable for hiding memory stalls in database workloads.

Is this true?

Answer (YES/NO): YES